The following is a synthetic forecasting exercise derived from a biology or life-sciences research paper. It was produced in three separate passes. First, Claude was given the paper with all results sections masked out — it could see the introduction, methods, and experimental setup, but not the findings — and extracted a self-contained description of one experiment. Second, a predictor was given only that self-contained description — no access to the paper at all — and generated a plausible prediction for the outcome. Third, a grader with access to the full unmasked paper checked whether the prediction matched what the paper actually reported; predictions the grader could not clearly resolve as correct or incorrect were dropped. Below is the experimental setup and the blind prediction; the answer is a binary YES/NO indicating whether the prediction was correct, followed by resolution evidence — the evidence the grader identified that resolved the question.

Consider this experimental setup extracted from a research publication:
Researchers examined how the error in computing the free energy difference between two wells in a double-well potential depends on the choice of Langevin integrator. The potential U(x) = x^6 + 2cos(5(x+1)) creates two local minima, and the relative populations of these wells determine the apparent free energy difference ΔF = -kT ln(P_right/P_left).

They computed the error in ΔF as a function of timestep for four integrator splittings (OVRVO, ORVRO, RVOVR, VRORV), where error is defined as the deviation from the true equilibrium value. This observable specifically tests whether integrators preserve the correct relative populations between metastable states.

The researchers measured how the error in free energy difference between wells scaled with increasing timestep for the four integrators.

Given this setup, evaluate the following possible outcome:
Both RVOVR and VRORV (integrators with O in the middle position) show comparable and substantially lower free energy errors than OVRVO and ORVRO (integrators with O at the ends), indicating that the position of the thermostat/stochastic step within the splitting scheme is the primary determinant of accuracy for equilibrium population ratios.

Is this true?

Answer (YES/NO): NO